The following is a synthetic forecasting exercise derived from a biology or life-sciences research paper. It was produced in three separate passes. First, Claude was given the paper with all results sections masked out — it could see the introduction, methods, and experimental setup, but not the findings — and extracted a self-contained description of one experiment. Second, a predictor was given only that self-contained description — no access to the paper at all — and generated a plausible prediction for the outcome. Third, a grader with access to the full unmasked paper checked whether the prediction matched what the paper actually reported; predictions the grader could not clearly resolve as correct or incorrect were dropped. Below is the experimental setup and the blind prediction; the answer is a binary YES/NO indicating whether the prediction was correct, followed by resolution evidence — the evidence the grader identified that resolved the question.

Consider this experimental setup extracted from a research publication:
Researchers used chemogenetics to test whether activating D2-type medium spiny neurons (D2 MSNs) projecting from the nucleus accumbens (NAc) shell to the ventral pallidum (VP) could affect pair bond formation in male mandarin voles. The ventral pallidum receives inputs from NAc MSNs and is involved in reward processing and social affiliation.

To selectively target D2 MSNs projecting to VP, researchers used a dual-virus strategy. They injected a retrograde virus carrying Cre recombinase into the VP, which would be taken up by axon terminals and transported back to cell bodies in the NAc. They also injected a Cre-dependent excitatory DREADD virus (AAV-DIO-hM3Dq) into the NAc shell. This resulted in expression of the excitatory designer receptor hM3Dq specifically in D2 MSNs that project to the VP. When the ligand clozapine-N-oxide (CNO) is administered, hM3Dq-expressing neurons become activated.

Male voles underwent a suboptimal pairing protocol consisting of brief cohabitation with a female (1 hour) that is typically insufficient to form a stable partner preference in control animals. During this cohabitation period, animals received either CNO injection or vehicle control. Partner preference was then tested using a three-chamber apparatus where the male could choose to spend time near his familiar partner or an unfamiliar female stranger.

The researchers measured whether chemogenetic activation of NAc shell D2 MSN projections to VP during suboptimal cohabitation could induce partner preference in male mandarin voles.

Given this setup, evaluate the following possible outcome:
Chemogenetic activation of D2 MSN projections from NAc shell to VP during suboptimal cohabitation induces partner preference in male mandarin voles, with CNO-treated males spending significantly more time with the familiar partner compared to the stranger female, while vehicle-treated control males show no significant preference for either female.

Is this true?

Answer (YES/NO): NO